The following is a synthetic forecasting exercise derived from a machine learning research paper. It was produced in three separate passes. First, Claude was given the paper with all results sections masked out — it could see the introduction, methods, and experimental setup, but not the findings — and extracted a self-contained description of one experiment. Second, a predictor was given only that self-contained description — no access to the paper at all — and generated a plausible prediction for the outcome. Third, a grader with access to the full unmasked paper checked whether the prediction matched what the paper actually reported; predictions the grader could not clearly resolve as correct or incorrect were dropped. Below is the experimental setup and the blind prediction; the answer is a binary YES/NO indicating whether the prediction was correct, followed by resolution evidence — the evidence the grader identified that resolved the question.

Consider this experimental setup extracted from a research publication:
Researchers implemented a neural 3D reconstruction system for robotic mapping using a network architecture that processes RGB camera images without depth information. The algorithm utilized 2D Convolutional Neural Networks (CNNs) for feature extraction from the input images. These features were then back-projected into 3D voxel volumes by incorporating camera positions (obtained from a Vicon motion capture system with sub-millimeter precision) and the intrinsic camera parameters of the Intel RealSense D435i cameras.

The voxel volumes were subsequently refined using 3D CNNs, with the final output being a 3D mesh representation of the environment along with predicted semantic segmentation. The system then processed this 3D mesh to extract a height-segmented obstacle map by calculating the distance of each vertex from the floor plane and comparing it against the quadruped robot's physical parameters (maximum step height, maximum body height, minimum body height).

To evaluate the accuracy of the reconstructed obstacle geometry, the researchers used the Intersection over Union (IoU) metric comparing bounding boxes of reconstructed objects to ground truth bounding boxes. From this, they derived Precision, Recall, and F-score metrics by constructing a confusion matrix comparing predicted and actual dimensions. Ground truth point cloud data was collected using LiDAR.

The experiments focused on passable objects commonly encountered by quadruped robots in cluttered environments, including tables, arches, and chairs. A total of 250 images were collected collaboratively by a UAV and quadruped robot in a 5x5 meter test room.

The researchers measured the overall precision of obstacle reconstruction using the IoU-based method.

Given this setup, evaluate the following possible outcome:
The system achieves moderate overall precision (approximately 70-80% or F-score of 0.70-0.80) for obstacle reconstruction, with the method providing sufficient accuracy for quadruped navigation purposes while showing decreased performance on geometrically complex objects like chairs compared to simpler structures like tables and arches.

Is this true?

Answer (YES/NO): NO